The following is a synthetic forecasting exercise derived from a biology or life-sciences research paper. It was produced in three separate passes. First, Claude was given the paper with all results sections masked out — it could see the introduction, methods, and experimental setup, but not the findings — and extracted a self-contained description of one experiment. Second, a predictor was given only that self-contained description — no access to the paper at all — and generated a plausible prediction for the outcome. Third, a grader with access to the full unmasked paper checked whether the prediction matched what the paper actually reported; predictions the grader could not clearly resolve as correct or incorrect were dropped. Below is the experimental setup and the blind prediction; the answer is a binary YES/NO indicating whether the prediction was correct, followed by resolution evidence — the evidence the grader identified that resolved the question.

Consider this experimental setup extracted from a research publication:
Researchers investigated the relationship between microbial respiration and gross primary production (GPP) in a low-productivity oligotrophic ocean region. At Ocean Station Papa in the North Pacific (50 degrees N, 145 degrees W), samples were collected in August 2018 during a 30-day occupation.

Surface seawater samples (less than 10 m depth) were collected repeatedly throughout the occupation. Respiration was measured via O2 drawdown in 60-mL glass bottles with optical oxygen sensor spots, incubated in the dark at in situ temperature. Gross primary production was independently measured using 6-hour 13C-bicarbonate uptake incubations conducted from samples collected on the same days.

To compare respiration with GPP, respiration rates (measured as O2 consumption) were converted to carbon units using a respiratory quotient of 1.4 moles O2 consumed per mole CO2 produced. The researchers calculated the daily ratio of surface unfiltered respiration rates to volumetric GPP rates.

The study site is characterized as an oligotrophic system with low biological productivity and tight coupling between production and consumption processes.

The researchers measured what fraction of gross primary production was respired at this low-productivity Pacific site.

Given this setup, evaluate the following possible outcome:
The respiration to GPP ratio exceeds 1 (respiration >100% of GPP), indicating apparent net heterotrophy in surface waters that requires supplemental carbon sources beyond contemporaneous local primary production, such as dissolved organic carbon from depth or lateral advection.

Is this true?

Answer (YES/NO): NO